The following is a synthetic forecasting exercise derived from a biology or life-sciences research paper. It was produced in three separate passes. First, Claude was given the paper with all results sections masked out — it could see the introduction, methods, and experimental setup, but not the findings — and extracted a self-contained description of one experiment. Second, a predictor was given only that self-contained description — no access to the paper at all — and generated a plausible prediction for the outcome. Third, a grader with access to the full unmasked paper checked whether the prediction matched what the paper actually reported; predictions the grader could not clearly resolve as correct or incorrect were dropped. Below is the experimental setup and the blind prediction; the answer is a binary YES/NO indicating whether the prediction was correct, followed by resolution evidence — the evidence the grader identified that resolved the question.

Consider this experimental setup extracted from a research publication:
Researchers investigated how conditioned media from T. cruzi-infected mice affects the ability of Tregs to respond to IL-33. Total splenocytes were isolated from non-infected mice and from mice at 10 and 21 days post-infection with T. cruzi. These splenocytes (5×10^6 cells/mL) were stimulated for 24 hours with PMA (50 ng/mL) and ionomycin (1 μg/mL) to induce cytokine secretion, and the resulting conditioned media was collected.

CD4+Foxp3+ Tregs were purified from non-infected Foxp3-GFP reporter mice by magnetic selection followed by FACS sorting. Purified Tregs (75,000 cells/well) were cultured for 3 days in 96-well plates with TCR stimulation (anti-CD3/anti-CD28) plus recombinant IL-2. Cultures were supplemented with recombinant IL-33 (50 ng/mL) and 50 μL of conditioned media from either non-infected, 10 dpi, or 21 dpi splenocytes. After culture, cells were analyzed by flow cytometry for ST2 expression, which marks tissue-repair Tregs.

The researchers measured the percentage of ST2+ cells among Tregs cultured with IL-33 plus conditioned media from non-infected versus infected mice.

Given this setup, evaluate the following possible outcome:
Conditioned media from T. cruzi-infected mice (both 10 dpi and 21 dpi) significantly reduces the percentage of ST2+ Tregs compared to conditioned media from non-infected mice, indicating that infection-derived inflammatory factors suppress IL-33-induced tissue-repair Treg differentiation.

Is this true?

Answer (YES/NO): NO